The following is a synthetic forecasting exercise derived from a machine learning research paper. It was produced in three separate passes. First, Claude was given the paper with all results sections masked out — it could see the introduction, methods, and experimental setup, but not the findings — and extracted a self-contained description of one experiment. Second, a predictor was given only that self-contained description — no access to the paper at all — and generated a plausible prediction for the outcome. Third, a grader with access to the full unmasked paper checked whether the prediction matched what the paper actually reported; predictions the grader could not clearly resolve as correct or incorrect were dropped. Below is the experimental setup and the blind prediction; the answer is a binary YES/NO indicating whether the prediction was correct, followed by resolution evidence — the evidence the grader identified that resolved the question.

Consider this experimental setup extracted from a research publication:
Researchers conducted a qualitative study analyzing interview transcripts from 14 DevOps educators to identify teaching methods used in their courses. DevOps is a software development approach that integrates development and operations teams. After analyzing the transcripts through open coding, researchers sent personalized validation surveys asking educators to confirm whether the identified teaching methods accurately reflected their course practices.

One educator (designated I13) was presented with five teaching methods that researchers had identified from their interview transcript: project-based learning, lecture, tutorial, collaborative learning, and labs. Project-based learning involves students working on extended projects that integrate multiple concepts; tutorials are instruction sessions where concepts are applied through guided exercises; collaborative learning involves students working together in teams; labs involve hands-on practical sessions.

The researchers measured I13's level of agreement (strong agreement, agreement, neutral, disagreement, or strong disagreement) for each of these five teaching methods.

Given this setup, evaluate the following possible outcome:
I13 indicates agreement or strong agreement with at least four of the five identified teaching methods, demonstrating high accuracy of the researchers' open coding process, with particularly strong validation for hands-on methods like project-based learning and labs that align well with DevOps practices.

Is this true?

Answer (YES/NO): NO